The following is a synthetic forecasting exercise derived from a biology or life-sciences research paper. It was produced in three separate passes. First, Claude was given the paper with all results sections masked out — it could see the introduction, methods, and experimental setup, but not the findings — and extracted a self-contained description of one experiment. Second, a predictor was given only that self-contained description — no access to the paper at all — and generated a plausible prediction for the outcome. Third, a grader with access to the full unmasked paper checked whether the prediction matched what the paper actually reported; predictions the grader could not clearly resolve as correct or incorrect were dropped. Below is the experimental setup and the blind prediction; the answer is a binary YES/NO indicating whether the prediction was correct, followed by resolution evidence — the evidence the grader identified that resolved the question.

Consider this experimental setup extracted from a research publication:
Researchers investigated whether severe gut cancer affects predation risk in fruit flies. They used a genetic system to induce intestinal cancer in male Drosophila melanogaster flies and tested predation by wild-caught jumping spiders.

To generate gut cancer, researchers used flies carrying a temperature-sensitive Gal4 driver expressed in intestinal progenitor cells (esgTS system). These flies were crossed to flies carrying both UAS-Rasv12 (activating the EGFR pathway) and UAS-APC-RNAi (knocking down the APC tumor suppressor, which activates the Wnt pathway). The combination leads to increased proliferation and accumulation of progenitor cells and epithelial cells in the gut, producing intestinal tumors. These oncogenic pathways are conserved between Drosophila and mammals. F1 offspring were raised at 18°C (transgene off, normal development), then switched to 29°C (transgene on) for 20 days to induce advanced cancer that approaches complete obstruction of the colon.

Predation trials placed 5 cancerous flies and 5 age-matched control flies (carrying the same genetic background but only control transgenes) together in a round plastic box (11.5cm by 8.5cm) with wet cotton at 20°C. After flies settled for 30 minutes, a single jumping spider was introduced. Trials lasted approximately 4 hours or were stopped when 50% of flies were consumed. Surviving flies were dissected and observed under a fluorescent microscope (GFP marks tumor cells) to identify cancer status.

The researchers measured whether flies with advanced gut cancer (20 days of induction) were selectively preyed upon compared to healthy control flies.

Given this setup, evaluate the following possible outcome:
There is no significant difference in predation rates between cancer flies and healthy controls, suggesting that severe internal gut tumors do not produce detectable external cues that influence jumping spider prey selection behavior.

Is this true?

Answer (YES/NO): NO